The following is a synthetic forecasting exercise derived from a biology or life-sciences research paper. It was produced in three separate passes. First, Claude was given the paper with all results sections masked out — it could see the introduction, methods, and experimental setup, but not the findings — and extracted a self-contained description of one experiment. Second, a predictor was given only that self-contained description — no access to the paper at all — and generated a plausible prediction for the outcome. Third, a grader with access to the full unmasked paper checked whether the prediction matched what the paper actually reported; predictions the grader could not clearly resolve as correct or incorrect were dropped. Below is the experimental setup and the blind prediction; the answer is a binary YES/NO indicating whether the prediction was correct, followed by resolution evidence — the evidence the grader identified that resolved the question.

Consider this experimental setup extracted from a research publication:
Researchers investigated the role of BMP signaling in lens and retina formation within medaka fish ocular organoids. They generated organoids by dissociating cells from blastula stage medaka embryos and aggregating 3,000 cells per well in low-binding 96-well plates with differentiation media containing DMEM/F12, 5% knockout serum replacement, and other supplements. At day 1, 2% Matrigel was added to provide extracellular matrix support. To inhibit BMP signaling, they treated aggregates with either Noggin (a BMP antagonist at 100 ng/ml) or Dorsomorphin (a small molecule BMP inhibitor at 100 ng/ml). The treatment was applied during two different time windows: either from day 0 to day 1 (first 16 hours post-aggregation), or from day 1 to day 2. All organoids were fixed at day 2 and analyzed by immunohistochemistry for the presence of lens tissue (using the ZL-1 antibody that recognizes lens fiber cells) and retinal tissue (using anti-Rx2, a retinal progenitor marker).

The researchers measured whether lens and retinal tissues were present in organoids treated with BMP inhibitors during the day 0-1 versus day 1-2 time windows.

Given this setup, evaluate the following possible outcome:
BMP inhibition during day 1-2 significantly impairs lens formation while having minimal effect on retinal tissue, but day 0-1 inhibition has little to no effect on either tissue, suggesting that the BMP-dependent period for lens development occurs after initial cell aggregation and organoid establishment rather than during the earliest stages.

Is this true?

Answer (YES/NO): NO